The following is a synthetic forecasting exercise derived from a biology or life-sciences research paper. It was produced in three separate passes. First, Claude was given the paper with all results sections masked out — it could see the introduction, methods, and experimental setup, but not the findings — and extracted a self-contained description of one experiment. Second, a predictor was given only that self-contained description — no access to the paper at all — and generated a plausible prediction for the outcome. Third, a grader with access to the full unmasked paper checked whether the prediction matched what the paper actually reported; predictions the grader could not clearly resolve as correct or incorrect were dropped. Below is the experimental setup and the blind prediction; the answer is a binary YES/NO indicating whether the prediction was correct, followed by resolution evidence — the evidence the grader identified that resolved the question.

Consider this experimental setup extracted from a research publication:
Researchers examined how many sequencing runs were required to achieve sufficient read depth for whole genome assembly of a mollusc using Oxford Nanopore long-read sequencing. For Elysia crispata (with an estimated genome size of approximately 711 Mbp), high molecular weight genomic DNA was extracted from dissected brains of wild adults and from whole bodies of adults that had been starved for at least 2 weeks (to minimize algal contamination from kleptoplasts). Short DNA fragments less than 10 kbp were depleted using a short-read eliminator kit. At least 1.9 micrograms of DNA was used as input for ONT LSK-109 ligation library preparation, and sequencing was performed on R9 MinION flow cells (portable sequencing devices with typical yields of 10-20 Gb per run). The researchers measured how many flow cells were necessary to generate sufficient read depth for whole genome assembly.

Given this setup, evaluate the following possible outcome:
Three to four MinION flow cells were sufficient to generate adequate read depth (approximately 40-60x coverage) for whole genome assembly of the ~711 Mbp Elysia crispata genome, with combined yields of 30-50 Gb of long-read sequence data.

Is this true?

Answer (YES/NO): NO